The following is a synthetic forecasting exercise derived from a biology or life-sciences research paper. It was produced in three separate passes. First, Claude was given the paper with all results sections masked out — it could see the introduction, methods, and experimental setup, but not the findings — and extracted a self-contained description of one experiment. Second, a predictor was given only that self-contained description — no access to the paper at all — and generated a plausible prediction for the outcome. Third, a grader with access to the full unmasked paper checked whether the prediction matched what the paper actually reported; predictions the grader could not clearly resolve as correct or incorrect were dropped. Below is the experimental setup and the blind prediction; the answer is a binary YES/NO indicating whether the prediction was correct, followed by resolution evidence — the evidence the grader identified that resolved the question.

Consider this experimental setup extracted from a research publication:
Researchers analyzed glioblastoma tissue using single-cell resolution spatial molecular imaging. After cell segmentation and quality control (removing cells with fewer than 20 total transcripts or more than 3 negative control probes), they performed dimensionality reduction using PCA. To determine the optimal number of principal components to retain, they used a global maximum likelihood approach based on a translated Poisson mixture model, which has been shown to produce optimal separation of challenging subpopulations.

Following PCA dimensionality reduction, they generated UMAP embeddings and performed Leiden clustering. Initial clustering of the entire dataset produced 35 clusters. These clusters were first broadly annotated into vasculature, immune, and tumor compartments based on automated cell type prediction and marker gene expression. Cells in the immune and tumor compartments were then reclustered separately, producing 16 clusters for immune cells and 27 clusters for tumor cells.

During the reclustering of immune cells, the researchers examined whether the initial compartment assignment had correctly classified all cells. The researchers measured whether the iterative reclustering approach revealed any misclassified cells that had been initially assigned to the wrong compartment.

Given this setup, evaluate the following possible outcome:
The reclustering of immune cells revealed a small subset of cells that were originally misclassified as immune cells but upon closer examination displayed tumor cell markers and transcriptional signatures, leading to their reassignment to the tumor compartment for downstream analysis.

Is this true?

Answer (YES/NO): YES